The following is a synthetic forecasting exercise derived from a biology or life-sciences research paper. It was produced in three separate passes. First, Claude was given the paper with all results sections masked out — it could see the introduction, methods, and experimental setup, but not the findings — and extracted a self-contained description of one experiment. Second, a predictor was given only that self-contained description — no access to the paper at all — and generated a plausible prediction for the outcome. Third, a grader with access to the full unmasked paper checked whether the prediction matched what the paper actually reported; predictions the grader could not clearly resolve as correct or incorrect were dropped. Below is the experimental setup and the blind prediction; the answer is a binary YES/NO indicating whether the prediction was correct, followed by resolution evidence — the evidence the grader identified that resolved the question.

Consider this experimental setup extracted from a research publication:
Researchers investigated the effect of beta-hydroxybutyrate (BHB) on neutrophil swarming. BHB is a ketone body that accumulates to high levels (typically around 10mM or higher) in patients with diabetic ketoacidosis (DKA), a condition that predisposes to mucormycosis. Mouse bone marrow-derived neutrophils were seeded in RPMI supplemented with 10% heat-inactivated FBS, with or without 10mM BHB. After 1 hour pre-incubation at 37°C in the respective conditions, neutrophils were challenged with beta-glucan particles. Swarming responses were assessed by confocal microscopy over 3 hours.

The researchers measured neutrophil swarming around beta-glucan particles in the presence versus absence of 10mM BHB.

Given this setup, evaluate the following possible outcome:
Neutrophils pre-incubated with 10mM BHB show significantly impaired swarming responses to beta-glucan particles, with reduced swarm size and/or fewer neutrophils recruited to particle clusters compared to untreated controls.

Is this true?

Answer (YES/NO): YES